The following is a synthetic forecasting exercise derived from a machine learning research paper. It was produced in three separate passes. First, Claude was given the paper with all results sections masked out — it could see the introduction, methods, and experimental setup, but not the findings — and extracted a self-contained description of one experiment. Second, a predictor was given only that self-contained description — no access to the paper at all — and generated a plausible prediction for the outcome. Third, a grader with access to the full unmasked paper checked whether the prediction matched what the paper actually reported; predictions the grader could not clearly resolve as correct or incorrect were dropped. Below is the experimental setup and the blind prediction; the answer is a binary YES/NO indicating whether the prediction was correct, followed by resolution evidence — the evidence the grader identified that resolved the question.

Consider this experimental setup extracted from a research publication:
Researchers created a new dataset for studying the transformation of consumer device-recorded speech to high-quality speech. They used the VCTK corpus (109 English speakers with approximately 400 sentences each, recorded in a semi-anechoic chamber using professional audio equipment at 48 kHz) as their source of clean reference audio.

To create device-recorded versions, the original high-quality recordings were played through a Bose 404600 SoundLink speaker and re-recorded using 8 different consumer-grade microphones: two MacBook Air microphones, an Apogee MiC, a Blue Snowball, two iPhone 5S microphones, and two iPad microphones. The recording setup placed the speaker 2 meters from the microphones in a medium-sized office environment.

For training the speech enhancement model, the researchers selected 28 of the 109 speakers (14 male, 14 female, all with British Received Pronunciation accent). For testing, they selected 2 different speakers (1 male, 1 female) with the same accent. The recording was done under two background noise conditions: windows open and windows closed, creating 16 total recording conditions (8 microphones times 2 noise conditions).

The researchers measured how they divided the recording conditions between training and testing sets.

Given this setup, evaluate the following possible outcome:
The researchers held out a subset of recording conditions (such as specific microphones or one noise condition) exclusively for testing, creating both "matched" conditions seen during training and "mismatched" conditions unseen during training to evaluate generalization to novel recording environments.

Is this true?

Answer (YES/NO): NO